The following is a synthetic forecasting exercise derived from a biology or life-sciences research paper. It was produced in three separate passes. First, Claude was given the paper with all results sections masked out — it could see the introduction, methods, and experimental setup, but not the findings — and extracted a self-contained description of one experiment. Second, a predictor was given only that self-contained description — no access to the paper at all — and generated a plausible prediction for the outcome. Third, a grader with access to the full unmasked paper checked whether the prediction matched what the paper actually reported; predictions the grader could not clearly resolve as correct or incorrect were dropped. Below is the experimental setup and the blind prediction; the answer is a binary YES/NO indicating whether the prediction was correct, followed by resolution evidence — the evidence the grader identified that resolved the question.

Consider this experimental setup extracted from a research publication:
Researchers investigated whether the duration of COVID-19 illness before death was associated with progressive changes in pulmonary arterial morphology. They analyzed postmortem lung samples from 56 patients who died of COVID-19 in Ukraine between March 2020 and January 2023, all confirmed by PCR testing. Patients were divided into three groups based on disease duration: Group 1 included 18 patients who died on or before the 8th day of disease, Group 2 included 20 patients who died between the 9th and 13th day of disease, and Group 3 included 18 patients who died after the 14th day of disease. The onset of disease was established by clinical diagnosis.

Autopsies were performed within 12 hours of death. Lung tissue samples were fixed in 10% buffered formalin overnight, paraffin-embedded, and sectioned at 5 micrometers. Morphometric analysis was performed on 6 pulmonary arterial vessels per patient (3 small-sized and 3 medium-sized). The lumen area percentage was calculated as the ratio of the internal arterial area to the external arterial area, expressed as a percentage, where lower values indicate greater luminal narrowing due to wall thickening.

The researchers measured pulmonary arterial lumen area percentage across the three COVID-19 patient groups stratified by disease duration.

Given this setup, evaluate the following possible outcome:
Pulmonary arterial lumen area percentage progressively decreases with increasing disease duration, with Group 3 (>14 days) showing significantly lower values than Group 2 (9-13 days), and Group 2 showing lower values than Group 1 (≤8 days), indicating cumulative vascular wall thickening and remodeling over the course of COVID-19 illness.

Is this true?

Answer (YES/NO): YES